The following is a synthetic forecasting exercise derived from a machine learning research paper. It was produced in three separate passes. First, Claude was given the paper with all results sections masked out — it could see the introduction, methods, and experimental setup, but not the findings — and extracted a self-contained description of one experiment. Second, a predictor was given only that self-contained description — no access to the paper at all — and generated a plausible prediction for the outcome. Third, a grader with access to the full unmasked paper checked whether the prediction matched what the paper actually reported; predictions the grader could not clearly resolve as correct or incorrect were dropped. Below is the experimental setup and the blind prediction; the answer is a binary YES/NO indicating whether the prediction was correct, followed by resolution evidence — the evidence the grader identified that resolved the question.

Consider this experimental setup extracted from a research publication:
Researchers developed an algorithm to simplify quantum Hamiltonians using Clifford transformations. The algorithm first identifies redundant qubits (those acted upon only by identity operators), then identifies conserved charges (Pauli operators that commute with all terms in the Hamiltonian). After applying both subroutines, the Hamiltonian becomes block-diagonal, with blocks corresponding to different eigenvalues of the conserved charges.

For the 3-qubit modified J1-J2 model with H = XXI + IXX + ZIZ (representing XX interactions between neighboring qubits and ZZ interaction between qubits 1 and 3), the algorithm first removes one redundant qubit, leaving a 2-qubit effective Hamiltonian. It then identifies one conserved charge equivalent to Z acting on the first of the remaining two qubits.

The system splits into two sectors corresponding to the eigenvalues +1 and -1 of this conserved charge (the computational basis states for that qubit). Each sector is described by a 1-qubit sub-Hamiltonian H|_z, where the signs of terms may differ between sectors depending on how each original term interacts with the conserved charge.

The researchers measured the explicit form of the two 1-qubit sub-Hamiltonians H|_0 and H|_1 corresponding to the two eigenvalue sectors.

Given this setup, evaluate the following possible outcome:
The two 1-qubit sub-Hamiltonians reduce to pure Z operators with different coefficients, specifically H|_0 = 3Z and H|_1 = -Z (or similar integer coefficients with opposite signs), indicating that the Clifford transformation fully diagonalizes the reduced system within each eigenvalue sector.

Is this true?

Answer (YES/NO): NO